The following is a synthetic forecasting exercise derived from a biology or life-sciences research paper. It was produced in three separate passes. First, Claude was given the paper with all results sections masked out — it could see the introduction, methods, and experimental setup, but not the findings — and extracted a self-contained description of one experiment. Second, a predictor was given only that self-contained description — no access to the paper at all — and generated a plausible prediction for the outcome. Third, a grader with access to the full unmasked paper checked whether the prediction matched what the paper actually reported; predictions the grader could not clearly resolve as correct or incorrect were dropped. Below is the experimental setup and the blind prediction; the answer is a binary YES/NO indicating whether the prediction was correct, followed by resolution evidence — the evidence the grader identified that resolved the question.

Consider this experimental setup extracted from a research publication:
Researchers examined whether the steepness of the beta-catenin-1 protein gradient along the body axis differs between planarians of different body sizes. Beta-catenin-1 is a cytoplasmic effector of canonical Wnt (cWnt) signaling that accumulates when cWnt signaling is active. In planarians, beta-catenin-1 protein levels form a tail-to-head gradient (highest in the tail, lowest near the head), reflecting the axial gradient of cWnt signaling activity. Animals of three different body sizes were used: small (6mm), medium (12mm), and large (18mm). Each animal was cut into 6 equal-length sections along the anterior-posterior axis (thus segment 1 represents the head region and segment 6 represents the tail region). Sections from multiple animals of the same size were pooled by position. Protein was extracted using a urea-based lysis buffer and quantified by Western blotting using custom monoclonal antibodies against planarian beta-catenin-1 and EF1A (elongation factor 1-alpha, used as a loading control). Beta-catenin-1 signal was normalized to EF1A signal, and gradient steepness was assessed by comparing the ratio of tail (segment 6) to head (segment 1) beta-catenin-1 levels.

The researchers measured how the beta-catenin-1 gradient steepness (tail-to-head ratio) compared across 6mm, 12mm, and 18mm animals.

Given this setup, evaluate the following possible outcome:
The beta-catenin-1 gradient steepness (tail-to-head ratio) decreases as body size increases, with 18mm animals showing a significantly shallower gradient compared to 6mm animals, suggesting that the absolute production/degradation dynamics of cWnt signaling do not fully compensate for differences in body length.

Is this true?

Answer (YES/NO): NO